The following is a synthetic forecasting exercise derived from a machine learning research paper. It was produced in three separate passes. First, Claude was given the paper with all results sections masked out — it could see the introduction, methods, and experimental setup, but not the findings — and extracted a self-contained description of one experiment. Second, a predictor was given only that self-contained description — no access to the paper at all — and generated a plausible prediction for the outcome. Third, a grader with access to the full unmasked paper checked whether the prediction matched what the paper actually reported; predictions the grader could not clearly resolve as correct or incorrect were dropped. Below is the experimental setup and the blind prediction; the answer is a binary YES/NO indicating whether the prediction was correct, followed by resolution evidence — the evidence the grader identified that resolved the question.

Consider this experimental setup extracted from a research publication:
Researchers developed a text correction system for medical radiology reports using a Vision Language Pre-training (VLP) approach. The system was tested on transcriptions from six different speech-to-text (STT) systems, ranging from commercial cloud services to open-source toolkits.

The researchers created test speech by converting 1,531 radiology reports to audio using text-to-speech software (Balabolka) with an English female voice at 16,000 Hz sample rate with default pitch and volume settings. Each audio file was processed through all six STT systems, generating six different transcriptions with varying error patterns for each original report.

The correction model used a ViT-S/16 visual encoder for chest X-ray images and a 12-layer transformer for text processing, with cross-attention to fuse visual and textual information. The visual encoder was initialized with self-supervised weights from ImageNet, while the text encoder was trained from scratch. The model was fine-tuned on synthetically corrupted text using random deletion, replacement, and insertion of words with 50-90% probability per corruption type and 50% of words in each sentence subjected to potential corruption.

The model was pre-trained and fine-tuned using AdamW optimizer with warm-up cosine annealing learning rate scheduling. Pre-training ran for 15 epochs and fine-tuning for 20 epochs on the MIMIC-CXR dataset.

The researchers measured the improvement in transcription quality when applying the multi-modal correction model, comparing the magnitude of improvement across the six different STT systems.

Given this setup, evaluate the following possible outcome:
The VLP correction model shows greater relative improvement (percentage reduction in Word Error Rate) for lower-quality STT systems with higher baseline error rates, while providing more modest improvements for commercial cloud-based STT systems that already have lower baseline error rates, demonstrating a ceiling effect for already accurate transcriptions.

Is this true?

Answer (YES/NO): NO